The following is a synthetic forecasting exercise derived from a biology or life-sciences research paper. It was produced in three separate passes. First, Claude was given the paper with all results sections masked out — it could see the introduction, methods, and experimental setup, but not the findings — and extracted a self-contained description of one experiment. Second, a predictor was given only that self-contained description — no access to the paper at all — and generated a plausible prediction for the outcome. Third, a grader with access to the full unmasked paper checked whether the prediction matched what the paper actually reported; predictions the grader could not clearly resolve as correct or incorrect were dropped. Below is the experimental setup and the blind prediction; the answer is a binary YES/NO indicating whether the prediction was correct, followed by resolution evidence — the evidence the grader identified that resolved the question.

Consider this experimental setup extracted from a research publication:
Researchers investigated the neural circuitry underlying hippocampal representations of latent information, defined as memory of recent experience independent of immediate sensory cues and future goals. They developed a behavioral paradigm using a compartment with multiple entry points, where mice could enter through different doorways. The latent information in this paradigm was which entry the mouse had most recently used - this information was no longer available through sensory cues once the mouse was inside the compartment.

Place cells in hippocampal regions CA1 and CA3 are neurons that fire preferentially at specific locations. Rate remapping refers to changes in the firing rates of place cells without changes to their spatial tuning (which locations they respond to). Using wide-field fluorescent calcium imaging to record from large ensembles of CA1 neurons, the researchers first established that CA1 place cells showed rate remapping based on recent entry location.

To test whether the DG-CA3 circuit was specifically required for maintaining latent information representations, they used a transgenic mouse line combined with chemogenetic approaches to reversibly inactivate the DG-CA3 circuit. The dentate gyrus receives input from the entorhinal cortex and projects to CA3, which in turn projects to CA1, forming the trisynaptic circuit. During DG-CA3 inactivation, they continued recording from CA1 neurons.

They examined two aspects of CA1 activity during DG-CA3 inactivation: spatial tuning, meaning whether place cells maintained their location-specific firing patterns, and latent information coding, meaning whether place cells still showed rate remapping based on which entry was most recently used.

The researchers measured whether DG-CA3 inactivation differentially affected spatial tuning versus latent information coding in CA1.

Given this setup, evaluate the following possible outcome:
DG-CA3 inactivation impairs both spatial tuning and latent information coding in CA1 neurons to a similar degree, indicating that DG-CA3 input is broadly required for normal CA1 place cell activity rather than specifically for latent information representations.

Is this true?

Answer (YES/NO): NO